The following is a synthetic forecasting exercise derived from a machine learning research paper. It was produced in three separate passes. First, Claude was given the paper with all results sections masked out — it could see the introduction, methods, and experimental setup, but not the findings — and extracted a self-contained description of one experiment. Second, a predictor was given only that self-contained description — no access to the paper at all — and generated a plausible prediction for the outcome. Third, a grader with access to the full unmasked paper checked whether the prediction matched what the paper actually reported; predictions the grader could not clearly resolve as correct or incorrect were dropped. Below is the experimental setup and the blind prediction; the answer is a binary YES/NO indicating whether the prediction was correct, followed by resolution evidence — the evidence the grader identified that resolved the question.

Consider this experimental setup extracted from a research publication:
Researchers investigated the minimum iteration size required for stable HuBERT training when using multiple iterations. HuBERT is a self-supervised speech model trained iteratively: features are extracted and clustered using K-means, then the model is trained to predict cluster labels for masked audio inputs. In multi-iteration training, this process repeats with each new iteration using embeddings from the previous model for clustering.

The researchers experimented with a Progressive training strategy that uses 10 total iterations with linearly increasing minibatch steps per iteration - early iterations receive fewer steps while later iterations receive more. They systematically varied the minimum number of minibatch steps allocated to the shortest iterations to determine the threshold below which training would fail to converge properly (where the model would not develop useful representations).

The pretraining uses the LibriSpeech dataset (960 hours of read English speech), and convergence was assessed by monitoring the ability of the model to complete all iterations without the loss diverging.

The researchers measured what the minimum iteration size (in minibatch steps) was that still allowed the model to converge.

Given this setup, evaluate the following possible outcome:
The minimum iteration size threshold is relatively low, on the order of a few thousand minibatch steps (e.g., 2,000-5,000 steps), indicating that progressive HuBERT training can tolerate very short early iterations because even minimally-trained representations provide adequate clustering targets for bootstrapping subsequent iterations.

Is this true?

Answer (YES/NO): NO